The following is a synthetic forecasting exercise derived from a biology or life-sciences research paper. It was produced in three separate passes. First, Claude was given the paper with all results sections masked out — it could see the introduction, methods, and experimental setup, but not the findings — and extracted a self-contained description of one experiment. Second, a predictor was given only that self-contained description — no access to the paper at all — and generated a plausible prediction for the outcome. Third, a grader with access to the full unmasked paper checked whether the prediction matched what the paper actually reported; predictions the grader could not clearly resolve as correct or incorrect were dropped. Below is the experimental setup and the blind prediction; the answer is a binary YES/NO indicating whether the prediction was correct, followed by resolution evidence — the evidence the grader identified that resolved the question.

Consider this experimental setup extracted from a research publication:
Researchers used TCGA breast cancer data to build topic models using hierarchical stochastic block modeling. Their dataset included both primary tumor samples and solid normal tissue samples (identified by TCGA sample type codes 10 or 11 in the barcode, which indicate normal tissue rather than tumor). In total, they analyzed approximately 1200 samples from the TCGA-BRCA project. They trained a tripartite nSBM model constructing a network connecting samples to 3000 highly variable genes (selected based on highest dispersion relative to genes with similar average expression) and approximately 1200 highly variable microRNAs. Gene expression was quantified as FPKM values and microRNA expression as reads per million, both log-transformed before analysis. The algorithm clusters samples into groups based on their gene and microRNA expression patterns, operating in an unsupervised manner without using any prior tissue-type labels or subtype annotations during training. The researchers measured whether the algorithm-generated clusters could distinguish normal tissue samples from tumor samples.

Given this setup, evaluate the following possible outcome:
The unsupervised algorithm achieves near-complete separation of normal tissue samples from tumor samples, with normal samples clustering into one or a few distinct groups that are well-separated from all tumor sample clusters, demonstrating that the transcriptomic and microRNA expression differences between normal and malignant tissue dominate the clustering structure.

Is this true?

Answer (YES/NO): YES